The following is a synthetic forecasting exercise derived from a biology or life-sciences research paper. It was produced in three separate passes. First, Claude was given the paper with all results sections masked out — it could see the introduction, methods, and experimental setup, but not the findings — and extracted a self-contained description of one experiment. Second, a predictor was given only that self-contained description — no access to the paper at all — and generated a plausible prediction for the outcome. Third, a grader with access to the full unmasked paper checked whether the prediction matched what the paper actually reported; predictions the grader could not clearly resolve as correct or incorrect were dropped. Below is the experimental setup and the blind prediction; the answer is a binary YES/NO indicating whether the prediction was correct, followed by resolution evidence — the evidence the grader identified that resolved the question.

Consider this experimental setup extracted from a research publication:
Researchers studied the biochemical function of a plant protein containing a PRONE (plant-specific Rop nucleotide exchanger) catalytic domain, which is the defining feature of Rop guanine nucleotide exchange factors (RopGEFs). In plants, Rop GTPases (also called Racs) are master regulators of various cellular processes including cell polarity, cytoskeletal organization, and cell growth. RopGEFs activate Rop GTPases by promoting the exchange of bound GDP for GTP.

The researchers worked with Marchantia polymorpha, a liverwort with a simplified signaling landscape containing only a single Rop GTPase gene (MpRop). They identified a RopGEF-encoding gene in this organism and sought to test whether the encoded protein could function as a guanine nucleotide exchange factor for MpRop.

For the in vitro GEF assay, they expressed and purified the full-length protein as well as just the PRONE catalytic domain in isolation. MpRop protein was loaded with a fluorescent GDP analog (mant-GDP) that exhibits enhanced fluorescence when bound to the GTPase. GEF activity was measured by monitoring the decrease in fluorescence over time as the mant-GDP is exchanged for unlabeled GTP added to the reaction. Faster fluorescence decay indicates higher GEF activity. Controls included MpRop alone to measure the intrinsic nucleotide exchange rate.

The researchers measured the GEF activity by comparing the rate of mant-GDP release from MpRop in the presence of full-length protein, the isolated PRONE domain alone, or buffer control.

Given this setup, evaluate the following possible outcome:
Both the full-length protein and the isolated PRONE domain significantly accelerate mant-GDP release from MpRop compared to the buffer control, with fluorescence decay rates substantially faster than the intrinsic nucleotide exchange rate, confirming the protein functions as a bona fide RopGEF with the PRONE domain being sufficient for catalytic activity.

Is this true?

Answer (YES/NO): YES